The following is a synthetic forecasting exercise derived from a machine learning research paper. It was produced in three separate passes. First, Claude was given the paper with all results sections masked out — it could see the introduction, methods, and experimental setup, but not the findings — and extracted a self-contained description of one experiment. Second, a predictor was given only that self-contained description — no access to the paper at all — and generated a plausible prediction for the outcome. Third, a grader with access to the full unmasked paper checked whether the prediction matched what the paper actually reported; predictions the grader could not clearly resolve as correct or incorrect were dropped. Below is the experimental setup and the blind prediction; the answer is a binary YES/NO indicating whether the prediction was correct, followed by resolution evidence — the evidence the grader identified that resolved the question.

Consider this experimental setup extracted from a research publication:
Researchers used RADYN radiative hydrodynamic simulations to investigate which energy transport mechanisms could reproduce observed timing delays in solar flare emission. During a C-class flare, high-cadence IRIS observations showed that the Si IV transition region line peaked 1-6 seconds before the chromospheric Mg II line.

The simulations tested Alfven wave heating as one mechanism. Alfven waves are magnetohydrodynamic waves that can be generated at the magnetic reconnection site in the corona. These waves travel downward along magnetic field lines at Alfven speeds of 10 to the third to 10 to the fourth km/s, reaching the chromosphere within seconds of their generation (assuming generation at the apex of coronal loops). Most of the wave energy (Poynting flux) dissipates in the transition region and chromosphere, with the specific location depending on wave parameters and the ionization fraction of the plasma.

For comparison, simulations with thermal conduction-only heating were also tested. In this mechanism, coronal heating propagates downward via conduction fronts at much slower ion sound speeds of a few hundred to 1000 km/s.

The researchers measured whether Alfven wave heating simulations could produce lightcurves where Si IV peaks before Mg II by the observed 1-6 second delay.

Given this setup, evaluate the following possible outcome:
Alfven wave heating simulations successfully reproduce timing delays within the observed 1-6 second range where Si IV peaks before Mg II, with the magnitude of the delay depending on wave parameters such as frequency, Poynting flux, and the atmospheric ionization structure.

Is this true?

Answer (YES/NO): YES